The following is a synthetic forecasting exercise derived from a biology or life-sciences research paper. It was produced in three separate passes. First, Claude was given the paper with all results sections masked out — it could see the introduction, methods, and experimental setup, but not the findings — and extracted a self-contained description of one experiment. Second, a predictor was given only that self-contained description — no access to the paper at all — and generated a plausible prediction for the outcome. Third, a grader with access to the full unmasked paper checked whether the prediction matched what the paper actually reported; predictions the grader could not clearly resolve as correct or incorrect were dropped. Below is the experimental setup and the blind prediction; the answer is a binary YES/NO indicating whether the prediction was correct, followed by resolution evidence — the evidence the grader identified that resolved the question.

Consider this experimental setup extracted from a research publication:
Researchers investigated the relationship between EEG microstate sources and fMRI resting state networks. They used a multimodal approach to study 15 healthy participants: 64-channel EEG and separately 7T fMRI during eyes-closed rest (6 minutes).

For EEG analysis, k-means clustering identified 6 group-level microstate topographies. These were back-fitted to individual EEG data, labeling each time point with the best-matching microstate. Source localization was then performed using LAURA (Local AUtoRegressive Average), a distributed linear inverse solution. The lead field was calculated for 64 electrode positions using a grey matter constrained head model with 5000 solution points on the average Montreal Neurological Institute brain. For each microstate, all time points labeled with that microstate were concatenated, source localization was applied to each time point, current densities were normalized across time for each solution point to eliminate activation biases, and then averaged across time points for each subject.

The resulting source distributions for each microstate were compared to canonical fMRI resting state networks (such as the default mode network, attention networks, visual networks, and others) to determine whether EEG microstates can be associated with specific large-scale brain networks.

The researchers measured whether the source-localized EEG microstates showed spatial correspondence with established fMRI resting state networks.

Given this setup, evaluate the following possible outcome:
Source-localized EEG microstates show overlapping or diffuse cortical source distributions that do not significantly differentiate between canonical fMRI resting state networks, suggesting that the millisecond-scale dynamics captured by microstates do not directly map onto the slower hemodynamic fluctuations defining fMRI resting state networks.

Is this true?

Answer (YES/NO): NO